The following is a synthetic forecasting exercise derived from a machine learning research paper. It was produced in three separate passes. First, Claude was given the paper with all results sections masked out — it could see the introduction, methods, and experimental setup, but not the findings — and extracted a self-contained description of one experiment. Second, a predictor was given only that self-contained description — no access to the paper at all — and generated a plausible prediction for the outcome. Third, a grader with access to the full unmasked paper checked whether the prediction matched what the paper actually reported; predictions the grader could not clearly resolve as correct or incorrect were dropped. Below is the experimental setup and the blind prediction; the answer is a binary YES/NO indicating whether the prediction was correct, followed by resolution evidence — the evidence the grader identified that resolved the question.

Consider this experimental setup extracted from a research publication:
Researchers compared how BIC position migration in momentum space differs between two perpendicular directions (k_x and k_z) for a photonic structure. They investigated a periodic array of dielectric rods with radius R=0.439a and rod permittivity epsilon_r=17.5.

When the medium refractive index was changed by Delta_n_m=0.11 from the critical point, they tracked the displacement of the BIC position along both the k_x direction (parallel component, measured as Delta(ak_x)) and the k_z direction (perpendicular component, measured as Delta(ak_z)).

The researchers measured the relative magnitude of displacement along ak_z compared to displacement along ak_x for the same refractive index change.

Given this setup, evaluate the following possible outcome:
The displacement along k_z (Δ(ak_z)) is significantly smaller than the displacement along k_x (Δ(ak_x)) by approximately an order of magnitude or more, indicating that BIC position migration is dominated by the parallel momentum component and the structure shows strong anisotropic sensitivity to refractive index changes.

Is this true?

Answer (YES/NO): NO